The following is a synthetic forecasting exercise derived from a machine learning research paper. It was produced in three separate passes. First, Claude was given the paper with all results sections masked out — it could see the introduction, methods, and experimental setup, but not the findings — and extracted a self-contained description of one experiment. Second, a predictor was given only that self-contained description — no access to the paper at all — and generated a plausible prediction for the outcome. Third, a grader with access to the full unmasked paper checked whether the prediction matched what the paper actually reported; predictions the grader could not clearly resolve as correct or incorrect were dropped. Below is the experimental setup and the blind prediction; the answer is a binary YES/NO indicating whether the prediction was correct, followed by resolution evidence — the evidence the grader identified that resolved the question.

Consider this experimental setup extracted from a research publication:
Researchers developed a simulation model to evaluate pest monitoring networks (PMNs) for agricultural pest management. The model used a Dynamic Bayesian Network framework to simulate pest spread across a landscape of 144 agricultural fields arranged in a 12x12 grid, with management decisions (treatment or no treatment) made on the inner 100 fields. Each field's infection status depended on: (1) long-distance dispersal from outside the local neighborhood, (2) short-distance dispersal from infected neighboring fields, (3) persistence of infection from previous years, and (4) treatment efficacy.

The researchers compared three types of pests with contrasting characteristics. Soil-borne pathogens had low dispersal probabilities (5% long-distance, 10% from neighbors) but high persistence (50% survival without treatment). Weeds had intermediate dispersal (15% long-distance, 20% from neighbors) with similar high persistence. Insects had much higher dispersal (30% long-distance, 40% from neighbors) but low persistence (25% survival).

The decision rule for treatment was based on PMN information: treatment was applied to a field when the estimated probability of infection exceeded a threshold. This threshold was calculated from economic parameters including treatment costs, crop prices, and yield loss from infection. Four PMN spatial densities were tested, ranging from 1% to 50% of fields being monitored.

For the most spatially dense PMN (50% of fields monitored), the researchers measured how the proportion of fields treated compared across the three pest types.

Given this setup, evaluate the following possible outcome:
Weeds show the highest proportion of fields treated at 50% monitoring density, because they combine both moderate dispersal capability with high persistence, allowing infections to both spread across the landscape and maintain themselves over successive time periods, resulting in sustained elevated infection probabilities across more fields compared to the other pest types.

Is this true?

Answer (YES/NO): NO